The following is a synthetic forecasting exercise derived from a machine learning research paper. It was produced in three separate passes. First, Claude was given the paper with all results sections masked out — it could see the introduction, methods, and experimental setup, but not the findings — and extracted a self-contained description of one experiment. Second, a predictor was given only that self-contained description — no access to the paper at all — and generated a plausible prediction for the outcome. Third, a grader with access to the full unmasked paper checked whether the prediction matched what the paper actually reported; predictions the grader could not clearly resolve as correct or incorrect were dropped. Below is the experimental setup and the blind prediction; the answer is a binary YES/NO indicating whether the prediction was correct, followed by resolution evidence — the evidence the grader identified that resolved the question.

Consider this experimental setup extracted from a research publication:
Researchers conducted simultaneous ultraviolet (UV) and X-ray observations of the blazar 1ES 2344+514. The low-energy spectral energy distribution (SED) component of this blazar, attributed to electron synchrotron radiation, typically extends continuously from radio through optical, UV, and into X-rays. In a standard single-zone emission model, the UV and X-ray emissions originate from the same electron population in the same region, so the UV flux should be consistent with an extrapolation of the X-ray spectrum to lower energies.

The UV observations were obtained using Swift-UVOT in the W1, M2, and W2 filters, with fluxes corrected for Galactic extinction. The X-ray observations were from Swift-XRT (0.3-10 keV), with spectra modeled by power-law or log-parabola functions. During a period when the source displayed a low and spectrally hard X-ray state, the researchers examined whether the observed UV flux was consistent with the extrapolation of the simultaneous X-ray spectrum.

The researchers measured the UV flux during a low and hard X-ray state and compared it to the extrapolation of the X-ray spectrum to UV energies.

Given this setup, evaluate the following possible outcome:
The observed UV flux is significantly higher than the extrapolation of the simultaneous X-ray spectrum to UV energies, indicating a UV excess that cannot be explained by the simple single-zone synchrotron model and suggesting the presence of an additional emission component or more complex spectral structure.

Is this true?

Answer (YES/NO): YES